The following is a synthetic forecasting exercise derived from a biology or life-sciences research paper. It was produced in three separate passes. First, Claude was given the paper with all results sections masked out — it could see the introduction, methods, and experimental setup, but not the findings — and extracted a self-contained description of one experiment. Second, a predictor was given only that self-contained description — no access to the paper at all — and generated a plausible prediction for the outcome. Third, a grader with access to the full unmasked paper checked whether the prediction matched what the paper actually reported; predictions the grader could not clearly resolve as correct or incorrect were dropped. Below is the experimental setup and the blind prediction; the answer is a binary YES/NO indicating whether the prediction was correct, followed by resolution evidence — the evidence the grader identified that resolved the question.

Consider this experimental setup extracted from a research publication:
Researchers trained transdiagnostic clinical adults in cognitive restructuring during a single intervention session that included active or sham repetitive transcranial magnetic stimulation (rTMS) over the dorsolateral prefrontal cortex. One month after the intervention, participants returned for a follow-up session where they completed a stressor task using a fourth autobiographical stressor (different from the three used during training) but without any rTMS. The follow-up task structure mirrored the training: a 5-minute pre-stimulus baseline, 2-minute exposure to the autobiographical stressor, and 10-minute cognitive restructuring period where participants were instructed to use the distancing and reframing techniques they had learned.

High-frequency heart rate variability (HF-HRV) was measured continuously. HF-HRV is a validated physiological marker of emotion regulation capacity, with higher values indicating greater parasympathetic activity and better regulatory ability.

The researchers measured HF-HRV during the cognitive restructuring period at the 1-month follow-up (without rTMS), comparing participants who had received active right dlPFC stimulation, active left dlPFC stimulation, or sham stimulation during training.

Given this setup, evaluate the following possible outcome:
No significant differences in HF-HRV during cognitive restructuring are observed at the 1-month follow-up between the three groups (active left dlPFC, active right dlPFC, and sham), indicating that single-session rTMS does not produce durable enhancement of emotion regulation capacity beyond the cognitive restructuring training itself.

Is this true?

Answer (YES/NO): YES